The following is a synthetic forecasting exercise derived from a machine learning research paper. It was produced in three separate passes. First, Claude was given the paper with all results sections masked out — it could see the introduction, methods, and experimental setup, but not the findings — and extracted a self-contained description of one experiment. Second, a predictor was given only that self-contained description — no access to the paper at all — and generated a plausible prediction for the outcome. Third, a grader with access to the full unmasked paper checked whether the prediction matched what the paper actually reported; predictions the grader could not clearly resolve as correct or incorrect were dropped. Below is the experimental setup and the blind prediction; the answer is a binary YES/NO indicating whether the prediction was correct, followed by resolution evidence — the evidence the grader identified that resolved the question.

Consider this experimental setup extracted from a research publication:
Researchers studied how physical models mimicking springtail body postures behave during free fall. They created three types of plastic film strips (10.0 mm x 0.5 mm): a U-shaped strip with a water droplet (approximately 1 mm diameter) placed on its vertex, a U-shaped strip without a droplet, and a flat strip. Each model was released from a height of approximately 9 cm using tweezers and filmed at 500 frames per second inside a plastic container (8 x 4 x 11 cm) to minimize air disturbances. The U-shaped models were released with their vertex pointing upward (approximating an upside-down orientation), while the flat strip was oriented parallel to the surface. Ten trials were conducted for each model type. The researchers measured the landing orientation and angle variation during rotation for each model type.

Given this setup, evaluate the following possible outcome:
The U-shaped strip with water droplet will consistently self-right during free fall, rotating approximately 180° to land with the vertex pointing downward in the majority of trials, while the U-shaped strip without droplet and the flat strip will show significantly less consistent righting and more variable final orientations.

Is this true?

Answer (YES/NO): NO